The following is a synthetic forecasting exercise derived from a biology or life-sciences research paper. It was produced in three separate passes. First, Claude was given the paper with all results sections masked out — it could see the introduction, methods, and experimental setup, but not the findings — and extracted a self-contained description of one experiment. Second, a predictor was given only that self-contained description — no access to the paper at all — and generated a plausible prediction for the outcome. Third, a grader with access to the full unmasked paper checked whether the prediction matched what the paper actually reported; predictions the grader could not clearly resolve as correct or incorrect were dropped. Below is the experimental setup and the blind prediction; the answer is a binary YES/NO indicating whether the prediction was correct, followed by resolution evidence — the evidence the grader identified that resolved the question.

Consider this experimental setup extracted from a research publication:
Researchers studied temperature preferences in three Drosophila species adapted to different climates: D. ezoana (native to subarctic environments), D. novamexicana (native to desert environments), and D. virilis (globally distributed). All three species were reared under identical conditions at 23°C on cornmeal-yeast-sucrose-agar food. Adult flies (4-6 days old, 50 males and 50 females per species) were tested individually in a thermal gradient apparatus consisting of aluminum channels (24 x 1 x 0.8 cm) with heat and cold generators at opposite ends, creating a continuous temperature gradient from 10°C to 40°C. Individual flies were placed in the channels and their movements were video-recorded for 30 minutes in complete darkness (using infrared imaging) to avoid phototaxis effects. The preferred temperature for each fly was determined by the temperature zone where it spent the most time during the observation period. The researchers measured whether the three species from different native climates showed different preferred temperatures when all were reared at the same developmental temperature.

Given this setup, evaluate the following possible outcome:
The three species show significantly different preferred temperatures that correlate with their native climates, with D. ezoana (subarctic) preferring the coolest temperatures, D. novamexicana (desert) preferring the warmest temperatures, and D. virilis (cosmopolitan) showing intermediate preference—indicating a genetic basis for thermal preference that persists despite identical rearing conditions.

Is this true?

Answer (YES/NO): YES